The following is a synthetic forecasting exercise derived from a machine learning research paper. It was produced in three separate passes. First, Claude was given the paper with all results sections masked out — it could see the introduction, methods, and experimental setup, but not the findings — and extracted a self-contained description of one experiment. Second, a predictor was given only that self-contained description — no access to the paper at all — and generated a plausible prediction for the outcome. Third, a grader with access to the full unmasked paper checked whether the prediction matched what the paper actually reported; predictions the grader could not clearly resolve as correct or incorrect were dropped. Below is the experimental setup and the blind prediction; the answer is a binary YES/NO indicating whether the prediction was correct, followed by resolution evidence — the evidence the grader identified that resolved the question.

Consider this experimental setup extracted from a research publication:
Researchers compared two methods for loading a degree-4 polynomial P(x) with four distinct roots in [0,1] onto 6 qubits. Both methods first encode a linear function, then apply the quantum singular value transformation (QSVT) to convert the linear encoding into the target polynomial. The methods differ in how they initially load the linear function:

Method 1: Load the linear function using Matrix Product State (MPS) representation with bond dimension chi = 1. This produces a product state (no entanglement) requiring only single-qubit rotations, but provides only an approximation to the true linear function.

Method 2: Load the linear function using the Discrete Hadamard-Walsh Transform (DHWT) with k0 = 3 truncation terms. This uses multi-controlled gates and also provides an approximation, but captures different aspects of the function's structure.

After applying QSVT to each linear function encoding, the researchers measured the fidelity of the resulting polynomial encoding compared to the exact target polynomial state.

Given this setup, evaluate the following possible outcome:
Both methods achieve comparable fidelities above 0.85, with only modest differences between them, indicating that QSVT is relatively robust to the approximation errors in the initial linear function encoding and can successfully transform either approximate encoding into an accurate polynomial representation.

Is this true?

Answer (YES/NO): NO